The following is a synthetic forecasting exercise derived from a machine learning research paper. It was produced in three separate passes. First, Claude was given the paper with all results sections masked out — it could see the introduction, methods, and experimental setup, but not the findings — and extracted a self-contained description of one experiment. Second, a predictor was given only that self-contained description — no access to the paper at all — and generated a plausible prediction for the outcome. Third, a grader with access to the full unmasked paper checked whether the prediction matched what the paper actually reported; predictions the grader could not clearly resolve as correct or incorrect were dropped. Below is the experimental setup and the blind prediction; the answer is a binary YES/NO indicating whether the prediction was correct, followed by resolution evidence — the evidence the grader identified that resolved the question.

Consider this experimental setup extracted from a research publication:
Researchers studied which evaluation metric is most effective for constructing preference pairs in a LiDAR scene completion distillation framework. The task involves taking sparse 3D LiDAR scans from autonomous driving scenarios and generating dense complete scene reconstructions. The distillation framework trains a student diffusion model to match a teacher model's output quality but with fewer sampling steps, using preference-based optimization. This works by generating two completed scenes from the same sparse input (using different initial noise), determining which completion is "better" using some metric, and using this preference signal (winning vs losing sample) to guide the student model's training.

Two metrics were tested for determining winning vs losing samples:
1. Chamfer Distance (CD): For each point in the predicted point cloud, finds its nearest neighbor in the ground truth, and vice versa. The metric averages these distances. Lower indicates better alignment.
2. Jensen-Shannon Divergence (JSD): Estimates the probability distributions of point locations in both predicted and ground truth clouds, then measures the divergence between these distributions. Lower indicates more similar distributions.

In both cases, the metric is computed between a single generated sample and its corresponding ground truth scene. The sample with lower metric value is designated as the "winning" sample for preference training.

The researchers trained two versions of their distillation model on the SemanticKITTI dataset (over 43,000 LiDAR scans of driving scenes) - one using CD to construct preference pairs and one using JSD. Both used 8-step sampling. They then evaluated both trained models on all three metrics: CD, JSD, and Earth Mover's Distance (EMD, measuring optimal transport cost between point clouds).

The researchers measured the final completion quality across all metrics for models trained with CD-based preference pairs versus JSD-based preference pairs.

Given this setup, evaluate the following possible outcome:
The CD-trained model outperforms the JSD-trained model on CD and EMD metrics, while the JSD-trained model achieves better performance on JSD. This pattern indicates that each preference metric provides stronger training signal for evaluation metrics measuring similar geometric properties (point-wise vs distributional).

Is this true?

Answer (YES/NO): NO